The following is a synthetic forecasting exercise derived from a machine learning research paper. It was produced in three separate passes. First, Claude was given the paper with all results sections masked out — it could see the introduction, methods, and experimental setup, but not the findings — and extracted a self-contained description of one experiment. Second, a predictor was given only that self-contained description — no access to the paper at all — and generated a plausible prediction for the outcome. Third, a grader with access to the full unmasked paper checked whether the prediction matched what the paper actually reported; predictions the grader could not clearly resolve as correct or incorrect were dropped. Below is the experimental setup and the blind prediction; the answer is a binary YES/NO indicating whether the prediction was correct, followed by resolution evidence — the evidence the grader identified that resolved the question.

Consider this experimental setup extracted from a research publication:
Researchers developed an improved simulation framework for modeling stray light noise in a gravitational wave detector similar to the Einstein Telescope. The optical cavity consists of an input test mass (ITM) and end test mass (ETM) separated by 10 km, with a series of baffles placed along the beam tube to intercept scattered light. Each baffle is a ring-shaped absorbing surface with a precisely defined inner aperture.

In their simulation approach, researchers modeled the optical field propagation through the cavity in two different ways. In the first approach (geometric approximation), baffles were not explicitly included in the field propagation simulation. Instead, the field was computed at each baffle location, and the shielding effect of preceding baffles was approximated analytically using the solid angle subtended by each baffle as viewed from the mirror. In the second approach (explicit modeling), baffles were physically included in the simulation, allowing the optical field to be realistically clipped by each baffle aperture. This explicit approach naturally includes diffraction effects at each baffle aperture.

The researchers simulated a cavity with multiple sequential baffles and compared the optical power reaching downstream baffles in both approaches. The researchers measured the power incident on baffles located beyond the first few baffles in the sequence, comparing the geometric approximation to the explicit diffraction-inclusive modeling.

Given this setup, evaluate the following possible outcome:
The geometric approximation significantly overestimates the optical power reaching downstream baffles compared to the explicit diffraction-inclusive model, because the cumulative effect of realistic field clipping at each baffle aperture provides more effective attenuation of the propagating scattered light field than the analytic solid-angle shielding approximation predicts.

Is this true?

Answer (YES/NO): NO